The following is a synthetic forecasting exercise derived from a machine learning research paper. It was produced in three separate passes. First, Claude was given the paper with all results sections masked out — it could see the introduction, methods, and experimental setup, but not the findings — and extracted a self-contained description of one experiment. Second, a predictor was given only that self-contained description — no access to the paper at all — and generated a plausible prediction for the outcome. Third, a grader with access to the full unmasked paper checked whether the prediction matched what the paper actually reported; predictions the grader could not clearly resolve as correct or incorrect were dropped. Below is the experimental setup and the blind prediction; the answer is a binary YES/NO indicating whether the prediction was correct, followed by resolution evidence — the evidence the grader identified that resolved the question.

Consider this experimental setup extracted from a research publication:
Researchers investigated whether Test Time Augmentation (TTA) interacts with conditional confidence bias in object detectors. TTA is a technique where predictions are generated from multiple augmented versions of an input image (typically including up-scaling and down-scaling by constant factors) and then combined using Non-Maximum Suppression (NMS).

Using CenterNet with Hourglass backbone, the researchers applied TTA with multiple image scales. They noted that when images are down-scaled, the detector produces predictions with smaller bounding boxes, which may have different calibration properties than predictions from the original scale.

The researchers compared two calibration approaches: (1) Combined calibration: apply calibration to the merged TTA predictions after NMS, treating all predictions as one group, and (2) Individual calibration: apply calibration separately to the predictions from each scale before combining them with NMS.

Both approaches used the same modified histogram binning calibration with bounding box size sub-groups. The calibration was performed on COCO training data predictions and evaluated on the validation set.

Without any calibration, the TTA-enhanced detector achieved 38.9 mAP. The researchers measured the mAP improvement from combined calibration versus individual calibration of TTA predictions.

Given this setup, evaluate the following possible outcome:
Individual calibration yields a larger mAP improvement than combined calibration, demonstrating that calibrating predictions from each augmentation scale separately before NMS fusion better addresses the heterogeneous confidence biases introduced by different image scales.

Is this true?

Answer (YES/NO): YES